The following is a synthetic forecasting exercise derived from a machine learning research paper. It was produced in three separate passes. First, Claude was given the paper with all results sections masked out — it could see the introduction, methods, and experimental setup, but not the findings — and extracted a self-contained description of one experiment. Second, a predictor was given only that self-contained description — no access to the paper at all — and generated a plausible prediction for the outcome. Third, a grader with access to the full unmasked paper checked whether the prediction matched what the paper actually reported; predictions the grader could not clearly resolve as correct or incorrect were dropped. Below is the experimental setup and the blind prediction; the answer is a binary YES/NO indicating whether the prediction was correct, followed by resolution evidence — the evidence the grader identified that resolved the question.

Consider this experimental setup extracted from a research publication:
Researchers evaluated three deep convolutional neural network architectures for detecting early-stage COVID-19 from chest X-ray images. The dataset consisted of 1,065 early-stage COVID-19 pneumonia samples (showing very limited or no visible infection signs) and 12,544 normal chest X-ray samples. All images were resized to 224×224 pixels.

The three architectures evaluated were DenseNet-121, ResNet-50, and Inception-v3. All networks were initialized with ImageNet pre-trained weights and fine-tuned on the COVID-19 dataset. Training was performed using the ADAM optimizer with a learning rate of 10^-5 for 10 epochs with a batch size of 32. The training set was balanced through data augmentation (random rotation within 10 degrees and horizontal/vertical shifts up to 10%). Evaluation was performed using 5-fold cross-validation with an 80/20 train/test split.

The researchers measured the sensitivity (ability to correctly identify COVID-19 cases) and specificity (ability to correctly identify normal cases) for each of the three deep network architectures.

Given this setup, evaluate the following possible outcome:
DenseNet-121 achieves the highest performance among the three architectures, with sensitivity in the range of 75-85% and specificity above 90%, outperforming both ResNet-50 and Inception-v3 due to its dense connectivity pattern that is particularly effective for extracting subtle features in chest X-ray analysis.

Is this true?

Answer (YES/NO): NO